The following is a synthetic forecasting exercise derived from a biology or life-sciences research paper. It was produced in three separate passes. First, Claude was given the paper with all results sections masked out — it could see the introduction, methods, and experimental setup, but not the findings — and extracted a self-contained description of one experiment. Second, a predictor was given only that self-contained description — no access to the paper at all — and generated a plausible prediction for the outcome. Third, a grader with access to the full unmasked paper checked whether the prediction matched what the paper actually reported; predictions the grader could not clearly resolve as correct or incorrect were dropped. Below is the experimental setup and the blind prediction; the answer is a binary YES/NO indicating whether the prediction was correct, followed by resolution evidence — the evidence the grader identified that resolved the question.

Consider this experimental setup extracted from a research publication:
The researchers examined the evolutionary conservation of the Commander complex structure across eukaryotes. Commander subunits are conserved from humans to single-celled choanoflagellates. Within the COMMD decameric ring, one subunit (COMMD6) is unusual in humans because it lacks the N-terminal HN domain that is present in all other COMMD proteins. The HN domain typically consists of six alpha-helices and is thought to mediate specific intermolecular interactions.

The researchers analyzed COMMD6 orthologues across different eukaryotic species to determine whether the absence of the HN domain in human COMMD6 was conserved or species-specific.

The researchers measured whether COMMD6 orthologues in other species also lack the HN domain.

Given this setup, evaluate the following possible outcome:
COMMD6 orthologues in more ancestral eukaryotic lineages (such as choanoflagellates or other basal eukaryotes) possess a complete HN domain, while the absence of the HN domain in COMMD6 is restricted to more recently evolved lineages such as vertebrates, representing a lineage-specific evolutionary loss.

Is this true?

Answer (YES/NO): NO